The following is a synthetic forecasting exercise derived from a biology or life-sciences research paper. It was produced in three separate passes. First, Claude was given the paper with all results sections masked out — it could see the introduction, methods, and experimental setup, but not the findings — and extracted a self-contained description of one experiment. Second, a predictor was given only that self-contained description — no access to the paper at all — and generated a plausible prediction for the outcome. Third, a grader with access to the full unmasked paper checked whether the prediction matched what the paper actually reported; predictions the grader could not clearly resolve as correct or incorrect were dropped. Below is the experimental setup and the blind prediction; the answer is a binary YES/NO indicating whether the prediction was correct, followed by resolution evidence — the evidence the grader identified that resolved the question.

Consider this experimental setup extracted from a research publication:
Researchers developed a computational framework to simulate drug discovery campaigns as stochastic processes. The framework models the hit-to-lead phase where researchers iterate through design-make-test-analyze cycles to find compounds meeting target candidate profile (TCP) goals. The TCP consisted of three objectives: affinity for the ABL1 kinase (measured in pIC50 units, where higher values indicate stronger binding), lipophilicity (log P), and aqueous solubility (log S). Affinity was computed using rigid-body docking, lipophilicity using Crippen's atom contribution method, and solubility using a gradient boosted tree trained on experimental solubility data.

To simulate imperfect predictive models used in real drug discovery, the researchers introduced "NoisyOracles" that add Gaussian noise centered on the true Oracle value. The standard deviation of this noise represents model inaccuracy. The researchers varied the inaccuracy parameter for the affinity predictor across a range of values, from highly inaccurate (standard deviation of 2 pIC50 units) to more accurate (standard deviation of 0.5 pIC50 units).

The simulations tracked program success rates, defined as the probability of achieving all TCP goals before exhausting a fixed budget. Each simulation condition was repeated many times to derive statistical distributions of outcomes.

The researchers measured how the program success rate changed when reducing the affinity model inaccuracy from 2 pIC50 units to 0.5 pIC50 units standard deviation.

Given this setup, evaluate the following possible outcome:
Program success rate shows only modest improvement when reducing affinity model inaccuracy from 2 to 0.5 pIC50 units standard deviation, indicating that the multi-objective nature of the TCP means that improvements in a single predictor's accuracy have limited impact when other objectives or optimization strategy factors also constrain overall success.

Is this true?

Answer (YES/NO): NO